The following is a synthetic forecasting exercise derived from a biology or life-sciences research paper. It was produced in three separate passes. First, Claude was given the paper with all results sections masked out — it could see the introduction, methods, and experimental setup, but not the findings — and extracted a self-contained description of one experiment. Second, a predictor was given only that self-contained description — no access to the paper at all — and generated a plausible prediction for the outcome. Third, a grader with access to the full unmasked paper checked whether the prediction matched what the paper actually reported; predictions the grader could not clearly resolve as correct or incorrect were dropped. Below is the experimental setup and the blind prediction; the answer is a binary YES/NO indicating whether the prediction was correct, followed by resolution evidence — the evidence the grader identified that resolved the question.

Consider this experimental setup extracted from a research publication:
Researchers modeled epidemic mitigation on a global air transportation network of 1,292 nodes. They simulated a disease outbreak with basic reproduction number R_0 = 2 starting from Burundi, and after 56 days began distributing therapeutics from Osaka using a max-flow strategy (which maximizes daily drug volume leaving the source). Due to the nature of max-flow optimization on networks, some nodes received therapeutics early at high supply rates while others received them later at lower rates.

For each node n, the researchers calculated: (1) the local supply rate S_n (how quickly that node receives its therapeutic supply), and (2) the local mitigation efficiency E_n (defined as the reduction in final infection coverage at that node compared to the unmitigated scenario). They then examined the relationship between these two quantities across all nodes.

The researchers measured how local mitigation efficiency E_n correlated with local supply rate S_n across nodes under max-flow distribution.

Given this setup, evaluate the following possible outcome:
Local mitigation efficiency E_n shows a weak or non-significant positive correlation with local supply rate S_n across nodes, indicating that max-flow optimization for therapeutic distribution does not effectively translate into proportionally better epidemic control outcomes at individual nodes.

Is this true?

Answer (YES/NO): NO